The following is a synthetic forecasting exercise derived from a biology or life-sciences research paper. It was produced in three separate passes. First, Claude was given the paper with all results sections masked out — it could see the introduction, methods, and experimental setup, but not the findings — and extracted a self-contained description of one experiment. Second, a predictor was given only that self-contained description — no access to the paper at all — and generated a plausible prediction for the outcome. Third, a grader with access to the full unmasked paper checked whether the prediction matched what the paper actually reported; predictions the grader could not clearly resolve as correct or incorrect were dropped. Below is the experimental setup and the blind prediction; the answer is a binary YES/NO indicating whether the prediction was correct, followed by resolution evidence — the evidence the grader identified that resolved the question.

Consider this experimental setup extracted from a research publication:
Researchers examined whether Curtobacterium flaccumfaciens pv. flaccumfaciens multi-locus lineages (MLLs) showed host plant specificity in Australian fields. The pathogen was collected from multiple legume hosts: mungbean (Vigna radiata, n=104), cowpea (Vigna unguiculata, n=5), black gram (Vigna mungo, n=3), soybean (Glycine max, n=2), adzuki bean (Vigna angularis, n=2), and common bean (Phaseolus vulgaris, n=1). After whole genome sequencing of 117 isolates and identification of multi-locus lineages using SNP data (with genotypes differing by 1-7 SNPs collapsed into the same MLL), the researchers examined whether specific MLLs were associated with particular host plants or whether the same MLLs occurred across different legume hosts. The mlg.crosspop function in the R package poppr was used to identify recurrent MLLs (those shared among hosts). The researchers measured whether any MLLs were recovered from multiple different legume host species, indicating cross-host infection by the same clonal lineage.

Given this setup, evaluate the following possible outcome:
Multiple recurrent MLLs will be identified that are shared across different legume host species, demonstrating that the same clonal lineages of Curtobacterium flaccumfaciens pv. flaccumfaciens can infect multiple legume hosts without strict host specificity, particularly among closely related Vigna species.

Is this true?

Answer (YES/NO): YES